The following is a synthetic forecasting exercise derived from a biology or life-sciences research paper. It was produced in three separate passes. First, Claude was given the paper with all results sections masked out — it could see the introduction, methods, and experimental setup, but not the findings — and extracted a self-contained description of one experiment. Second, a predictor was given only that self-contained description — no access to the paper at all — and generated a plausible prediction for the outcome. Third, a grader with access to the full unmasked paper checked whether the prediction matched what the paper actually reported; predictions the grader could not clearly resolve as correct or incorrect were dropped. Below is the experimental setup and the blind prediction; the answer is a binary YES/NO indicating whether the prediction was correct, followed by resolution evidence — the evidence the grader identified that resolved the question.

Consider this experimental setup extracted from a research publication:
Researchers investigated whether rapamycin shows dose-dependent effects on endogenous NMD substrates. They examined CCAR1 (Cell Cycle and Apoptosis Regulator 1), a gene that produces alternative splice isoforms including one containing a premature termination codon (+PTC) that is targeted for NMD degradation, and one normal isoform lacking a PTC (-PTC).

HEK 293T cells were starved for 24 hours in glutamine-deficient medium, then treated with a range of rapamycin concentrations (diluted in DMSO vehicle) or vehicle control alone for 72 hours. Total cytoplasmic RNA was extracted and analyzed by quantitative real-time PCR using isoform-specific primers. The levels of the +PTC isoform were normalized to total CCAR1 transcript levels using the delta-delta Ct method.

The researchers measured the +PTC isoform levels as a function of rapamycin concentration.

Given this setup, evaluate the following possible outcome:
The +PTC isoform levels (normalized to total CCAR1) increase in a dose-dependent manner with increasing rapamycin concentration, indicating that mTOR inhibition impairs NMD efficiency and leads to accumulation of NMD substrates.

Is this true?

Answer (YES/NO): NO